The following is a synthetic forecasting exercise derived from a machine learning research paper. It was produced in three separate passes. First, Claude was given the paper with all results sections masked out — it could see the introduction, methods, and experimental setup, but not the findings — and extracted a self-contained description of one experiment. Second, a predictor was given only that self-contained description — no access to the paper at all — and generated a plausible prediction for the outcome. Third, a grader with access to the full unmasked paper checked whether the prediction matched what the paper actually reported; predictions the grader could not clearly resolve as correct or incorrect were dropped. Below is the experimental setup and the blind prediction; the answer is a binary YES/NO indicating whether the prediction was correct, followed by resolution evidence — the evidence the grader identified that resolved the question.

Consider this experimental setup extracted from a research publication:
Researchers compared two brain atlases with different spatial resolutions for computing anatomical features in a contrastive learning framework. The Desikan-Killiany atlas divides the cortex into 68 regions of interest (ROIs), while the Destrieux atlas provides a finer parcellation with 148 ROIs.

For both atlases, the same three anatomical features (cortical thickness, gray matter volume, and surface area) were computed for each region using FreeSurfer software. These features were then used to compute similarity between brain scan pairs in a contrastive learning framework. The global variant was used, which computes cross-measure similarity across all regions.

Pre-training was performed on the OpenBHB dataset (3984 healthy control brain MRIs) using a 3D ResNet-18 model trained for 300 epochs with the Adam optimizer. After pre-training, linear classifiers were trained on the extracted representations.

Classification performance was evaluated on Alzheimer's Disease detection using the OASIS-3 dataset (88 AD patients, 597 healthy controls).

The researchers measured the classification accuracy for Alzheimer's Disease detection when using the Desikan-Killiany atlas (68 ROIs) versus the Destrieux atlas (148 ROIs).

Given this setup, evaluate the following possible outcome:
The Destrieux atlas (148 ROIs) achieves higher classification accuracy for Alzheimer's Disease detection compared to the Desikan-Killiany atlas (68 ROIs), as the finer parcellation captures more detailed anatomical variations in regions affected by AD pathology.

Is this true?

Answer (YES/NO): NO